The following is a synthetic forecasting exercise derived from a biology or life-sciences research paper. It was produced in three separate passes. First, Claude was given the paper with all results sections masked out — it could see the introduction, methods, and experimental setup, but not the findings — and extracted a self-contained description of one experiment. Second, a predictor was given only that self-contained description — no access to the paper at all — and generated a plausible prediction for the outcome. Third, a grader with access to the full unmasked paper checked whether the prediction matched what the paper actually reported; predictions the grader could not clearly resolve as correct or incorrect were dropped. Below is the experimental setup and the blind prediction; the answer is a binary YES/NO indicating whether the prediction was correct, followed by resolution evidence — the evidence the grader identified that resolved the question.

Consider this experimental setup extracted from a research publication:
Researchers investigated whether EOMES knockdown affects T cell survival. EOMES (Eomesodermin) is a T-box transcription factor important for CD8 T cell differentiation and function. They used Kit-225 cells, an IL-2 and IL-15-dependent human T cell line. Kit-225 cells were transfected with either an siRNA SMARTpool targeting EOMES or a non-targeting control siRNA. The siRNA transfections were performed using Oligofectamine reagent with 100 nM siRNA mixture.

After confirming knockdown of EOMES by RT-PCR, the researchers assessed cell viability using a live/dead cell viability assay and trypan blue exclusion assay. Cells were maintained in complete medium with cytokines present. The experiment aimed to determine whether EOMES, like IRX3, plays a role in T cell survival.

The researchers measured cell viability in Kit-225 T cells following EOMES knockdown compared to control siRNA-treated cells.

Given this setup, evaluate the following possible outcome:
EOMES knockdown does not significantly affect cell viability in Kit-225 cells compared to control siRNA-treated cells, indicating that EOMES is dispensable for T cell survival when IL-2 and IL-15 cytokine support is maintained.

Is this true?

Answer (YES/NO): NO